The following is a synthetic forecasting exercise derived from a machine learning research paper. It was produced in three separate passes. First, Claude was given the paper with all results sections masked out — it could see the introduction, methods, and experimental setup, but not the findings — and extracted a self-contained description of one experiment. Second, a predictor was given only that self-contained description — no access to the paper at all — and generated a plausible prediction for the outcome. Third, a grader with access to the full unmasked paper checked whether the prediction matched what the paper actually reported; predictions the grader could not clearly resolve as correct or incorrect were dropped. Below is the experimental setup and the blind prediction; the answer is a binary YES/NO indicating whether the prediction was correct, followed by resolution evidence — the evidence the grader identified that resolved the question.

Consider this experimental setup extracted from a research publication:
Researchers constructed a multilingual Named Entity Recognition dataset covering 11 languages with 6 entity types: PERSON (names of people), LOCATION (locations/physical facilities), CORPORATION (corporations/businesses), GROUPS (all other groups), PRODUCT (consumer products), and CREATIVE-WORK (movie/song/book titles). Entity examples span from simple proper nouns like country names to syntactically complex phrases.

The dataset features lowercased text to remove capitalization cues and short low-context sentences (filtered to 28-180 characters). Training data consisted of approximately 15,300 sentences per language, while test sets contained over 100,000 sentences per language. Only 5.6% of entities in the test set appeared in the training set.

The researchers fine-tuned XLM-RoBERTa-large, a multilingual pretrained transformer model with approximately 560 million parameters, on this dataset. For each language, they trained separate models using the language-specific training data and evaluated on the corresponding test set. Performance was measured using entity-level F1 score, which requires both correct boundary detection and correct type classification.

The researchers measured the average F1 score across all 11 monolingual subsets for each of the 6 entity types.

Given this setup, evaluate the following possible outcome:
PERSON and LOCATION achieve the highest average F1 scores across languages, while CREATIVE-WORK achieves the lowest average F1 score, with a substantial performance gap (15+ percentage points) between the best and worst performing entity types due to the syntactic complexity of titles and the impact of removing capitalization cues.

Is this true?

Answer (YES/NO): YES